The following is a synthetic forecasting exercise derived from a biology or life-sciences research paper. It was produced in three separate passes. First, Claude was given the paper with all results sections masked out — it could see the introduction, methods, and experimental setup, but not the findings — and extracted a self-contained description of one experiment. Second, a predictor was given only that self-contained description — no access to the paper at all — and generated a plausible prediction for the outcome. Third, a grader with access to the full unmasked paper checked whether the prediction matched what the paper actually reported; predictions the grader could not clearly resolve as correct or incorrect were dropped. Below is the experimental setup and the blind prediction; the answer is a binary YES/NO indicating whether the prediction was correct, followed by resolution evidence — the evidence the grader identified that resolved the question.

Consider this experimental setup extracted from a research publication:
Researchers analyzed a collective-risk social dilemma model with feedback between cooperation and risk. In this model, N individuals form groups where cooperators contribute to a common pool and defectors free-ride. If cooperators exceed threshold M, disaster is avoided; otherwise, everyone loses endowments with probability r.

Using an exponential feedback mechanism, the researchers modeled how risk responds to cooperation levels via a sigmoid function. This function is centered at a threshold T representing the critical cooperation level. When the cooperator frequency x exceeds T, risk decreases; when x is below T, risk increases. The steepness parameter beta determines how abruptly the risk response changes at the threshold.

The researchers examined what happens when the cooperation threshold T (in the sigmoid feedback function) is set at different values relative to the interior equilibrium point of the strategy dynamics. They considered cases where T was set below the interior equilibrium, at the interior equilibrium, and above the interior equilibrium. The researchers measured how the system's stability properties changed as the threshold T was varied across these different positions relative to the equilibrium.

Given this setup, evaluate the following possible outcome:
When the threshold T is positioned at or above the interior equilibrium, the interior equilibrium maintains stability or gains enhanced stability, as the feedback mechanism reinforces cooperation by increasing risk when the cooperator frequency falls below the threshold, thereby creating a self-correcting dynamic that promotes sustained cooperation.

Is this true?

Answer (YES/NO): NO